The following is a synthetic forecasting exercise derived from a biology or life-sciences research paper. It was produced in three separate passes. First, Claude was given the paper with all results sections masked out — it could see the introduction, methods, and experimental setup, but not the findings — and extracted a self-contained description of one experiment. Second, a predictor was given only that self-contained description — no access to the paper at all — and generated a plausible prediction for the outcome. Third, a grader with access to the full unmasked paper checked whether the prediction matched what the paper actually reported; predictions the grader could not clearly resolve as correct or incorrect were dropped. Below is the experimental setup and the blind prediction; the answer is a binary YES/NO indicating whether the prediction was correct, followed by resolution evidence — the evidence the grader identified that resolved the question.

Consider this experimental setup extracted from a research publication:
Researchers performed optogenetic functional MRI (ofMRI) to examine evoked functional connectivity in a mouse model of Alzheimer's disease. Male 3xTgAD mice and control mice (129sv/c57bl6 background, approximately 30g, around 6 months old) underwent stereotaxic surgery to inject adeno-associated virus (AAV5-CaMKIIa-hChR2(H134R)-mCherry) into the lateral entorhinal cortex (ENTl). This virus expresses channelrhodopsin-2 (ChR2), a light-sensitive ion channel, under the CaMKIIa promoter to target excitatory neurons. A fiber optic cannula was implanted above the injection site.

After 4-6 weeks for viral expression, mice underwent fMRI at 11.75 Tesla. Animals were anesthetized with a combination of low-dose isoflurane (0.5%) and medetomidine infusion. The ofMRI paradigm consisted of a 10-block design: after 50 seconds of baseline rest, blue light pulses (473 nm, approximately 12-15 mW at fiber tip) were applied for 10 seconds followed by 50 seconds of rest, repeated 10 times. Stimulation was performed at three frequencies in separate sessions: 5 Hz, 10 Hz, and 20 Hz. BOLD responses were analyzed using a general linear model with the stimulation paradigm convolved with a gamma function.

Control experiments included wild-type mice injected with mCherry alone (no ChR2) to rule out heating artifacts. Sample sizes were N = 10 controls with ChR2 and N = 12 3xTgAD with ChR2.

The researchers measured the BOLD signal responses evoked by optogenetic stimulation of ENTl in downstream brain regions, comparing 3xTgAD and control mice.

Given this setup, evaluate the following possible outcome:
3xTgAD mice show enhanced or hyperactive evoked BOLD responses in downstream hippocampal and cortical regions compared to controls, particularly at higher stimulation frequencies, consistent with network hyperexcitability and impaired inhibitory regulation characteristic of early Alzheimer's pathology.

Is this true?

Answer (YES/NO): YES